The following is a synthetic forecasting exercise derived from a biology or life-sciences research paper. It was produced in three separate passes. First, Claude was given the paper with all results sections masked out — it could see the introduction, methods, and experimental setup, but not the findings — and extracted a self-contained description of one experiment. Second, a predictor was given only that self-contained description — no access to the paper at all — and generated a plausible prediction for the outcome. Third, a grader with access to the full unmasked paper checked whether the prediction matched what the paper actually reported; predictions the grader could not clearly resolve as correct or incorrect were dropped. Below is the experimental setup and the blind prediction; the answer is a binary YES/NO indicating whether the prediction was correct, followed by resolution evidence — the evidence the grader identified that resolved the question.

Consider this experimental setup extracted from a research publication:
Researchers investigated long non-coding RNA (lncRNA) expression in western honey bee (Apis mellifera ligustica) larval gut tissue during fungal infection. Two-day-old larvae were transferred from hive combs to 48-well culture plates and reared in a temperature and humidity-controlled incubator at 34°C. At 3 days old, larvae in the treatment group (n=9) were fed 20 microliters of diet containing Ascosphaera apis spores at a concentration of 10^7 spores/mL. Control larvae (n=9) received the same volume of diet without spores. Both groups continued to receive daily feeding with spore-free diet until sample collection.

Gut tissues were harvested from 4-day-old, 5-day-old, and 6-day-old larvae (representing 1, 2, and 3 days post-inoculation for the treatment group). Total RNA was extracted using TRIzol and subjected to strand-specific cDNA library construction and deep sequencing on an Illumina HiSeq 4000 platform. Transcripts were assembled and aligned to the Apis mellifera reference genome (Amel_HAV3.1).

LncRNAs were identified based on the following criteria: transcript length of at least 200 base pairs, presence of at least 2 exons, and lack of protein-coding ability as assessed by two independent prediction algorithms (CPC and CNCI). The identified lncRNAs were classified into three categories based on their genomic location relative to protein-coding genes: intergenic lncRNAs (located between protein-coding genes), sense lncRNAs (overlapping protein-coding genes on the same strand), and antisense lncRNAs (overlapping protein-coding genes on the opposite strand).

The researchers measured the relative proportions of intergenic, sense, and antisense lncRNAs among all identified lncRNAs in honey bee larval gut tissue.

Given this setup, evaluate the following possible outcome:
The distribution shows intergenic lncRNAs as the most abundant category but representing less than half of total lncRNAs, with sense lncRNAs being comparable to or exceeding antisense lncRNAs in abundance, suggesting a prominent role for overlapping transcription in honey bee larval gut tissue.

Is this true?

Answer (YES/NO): NO